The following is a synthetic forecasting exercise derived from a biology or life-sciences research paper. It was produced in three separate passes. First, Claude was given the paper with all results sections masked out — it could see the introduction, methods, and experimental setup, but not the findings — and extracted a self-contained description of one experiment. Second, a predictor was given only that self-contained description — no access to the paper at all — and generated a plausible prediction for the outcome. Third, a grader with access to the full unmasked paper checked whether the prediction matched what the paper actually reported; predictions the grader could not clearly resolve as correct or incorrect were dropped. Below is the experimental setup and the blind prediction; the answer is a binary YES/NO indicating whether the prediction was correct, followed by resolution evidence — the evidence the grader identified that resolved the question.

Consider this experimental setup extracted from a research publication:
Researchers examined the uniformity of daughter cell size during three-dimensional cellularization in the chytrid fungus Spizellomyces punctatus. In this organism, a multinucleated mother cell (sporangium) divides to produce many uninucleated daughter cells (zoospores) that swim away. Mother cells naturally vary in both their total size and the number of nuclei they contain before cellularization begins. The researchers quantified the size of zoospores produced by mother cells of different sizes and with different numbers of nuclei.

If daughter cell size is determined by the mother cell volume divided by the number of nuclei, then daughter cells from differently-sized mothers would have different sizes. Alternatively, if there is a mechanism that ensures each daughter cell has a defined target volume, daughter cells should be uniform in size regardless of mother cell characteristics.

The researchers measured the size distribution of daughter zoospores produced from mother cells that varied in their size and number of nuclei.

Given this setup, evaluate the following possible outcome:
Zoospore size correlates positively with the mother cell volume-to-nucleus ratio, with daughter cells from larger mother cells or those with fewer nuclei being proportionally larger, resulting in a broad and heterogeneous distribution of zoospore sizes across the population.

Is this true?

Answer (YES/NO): NO